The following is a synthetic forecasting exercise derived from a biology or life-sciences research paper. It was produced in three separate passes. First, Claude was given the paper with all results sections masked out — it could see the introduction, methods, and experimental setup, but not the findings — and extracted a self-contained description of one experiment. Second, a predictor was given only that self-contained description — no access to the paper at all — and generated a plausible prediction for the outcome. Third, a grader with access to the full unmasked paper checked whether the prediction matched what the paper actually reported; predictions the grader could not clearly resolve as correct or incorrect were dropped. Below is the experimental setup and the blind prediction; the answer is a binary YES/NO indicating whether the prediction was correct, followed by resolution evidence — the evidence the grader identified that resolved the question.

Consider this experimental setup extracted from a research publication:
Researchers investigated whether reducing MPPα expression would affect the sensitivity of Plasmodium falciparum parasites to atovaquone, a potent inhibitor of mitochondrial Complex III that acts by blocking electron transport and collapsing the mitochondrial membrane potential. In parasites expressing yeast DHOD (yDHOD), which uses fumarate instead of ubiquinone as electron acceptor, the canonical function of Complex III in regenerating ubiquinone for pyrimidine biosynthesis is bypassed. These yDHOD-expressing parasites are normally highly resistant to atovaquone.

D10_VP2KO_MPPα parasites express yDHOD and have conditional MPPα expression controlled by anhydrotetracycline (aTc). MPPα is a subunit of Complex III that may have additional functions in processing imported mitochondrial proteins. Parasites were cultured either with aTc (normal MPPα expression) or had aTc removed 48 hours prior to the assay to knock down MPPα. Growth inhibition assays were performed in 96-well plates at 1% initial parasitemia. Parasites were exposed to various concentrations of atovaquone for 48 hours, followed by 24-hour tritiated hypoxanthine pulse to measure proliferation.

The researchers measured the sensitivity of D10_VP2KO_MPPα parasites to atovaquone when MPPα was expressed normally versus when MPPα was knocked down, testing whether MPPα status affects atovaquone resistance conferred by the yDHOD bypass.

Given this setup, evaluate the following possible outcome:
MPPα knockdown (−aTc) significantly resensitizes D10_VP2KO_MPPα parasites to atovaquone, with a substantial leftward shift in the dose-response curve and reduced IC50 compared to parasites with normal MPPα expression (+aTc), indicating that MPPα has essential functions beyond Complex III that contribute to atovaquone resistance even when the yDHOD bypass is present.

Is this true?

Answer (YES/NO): NO